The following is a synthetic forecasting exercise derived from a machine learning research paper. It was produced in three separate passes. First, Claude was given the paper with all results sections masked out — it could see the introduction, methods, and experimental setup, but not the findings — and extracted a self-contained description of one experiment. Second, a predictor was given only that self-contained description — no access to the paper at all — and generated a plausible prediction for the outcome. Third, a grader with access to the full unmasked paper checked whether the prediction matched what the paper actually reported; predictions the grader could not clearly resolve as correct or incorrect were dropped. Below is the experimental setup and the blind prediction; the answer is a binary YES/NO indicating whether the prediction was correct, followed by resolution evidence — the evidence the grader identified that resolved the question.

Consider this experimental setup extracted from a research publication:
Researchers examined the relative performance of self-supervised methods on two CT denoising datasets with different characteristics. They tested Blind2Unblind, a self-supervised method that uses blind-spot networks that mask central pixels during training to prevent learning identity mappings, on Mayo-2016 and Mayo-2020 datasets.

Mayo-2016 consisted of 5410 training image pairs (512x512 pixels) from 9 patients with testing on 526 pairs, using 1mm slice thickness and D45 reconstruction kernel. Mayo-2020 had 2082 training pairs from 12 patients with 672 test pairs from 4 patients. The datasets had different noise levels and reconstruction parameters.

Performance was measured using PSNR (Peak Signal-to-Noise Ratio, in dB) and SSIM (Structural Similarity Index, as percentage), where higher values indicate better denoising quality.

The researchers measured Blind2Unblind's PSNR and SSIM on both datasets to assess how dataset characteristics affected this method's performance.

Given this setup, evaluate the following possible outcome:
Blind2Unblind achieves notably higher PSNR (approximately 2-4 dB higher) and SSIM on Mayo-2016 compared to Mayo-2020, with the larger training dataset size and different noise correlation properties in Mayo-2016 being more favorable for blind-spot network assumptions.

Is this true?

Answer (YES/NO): NO